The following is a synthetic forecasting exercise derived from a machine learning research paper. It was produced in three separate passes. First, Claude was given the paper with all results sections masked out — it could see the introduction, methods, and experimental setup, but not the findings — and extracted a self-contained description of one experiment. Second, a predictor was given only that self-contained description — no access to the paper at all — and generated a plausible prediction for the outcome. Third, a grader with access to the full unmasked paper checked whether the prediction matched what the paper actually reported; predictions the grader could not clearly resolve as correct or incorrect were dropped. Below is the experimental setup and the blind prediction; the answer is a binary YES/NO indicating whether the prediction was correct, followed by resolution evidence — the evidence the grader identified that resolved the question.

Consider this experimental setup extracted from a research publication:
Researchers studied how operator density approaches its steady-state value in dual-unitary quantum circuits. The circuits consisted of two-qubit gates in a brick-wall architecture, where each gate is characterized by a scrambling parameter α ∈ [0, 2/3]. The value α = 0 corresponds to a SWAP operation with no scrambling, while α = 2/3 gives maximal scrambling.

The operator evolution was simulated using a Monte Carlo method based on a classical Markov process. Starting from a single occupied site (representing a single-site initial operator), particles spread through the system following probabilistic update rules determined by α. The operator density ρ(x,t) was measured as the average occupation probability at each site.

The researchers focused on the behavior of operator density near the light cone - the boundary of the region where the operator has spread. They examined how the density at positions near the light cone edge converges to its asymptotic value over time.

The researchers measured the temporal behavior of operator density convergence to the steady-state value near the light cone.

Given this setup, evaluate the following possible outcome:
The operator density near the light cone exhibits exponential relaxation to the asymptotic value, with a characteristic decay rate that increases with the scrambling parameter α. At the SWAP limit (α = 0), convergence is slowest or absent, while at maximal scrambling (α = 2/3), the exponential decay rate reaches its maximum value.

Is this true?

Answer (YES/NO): YES